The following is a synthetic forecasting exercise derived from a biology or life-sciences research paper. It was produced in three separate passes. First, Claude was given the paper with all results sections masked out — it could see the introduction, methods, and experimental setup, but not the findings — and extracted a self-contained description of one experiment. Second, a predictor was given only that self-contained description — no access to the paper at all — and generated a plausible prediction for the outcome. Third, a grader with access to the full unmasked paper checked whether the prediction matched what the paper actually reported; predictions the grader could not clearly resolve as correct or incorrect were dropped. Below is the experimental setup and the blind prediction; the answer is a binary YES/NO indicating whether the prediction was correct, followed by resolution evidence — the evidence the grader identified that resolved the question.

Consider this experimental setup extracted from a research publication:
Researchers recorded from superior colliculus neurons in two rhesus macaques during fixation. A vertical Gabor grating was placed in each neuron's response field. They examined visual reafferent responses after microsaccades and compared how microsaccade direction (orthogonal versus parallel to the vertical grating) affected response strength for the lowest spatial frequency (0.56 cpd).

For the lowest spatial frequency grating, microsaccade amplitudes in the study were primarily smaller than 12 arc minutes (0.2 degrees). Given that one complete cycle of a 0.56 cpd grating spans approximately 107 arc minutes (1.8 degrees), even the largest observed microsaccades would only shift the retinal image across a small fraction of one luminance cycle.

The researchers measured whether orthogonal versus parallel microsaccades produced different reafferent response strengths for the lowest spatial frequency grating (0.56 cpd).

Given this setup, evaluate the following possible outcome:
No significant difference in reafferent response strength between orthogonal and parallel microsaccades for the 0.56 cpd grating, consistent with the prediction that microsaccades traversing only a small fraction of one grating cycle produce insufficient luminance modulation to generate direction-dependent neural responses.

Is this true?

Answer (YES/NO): YES